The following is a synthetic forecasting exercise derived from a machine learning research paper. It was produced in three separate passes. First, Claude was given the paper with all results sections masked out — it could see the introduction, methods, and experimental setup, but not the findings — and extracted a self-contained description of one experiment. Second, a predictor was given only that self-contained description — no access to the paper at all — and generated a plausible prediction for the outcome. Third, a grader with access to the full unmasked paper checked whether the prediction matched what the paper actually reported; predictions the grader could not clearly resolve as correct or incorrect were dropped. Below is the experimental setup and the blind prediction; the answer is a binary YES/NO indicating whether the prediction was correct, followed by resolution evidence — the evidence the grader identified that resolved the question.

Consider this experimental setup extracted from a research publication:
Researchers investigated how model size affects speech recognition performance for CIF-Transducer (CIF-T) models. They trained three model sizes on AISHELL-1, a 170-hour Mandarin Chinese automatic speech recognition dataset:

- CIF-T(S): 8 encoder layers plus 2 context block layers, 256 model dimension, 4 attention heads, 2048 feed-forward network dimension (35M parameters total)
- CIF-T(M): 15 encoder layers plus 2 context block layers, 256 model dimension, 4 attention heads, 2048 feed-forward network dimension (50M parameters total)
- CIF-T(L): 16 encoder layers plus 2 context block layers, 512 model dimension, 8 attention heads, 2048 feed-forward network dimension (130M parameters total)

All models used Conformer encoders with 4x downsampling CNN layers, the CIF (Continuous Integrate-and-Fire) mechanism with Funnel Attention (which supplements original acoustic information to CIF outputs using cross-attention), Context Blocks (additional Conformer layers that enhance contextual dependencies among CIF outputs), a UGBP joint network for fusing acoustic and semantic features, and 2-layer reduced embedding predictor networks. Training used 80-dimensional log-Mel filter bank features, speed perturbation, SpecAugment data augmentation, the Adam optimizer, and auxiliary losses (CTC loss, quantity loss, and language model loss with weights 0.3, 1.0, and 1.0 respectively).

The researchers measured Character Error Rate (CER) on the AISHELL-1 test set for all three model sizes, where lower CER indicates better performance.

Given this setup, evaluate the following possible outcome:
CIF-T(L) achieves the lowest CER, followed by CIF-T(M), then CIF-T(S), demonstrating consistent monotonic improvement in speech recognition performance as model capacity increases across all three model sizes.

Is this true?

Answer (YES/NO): YES